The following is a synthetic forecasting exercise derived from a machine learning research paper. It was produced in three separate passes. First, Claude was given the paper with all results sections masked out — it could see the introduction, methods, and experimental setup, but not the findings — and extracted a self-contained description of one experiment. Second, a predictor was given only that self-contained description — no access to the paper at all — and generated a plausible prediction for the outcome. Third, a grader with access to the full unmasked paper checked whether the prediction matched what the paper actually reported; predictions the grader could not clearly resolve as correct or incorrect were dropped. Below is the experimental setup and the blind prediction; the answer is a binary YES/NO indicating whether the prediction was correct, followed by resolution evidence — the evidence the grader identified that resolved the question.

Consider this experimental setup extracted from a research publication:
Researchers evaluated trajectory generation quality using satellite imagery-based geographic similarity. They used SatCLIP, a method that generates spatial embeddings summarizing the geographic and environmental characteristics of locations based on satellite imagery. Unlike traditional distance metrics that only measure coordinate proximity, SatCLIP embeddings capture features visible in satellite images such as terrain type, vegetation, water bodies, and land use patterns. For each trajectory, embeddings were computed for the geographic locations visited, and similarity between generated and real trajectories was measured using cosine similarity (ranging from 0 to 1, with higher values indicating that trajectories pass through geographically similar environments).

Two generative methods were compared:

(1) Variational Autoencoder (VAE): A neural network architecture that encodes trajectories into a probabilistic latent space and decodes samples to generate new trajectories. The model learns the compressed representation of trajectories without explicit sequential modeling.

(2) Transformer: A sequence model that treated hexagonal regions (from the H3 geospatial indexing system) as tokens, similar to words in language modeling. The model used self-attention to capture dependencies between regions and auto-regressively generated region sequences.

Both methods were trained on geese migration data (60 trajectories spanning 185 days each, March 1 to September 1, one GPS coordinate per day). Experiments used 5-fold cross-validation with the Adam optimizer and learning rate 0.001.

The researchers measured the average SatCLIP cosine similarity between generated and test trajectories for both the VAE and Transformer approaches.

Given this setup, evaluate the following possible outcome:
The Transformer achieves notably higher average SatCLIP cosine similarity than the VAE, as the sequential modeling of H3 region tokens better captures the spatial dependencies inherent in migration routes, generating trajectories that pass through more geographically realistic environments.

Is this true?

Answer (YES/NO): NO